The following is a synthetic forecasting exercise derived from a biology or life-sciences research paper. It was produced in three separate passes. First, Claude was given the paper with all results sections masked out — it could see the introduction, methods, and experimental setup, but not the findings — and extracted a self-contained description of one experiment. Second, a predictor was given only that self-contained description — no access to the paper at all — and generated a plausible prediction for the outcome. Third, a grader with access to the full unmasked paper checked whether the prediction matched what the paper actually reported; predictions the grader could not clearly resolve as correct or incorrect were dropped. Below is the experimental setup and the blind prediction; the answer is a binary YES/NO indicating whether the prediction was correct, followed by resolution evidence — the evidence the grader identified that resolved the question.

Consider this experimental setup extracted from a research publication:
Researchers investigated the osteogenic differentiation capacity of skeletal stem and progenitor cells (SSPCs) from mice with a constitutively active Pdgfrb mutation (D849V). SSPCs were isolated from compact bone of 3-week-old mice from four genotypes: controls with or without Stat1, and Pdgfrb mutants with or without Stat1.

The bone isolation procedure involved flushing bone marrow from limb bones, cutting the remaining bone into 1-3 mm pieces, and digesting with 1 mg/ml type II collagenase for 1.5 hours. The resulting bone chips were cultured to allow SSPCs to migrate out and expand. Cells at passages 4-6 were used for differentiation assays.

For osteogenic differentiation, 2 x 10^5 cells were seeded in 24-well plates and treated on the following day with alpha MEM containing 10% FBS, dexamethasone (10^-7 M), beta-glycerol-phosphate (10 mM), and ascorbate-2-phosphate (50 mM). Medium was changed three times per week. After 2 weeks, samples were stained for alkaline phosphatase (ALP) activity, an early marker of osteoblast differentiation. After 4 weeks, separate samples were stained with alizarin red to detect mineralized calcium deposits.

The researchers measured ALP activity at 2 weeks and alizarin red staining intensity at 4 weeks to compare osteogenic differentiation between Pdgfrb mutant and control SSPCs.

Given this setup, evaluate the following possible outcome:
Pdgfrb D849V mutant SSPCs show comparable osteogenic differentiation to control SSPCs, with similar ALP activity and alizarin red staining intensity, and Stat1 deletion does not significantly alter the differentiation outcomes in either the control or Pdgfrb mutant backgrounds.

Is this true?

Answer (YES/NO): NO